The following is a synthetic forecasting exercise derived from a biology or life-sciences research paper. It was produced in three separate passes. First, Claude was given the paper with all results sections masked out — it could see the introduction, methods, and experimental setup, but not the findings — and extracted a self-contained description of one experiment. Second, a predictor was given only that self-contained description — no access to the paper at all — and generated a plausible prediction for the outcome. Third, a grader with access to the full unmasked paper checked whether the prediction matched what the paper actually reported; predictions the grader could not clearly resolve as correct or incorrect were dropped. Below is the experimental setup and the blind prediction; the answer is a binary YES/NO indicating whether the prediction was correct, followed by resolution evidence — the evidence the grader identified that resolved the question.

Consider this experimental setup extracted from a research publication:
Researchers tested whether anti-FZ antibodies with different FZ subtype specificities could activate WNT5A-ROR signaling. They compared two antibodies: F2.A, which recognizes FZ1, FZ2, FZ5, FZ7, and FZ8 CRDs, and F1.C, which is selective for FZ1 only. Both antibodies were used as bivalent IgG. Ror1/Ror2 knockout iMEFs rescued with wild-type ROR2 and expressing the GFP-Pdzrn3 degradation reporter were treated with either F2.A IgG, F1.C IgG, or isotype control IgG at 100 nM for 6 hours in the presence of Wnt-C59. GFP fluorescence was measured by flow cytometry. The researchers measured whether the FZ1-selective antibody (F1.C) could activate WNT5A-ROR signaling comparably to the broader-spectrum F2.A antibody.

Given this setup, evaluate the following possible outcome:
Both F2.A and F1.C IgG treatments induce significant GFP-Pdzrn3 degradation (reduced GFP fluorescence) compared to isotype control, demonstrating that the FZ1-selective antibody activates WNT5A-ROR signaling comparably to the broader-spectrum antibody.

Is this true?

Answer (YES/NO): YES